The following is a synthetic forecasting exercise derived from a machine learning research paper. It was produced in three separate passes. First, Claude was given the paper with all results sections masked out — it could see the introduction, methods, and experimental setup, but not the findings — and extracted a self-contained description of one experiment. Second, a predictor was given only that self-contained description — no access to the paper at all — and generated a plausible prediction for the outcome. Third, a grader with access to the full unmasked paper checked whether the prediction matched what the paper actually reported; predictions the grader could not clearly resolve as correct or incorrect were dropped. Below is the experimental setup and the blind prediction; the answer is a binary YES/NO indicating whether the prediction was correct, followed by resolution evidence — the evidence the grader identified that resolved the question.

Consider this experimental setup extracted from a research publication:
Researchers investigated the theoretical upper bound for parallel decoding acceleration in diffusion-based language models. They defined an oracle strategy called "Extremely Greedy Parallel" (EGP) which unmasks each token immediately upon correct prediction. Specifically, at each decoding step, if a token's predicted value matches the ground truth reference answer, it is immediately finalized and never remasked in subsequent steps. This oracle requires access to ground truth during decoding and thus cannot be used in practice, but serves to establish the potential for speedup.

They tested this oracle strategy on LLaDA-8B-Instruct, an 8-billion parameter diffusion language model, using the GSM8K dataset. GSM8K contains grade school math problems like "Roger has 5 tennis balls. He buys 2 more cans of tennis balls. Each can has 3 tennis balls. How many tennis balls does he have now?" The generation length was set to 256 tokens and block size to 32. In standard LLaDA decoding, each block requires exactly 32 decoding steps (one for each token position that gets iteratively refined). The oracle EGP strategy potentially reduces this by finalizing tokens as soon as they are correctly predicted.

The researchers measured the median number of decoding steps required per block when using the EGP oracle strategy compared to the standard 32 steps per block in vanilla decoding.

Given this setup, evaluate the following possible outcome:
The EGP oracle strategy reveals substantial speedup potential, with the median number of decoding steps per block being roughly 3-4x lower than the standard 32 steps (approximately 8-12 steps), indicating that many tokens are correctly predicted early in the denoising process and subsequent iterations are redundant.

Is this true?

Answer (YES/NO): NO